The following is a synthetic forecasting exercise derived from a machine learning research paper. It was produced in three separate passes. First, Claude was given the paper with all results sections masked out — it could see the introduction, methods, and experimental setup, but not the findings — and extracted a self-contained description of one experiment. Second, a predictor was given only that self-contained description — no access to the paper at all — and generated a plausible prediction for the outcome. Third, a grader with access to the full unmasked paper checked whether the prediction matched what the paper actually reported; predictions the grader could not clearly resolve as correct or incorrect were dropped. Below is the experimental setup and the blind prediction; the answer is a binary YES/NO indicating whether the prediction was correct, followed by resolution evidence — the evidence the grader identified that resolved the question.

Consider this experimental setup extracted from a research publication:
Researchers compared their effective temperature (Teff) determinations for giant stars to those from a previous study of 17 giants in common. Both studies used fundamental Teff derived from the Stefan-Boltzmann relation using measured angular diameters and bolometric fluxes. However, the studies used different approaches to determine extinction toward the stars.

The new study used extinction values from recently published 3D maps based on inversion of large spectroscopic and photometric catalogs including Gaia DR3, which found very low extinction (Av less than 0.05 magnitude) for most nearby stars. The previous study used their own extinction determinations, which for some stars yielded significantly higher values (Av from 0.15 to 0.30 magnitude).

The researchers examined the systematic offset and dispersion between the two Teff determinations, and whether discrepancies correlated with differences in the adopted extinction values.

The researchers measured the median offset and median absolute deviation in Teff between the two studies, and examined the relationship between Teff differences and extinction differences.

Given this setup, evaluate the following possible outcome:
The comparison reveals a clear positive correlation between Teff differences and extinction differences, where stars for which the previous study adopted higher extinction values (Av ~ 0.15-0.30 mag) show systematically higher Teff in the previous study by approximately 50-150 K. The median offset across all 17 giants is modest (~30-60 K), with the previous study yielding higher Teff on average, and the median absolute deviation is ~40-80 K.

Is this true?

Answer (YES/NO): NO